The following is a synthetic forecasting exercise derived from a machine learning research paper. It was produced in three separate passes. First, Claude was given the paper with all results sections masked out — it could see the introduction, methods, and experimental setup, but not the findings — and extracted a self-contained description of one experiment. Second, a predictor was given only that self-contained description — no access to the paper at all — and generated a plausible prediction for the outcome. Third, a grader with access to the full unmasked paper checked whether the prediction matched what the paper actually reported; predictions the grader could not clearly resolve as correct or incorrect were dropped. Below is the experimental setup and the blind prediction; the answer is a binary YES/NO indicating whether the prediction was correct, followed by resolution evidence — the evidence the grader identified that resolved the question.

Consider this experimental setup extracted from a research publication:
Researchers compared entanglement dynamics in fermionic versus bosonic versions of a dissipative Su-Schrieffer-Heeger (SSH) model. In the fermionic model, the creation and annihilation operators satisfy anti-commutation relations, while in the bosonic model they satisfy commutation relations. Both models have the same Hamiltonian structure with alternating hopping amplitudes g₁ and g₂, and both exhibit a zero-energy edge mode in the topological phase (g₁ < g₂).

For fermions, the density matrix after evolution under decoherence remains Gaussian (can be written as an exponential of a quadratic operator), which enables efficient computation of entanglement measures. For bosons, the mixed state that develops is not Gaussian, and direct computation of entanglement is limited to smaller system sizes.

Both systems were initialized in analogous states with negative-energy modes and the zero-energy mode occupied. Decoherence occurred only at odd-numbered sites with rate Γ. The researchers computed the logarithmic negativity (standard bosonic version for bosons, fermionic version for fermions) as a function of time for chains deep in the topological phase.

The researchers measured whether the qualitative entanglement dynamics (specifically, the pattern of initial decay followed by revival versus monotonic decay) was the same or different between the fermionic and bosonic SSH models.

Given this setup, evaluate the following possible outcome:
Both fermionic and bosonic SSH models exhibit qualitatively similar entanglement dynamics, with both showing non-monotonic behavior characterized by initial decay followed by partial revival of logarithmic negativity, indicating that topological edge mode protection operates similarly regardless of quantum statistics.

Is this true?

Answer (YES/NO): YES